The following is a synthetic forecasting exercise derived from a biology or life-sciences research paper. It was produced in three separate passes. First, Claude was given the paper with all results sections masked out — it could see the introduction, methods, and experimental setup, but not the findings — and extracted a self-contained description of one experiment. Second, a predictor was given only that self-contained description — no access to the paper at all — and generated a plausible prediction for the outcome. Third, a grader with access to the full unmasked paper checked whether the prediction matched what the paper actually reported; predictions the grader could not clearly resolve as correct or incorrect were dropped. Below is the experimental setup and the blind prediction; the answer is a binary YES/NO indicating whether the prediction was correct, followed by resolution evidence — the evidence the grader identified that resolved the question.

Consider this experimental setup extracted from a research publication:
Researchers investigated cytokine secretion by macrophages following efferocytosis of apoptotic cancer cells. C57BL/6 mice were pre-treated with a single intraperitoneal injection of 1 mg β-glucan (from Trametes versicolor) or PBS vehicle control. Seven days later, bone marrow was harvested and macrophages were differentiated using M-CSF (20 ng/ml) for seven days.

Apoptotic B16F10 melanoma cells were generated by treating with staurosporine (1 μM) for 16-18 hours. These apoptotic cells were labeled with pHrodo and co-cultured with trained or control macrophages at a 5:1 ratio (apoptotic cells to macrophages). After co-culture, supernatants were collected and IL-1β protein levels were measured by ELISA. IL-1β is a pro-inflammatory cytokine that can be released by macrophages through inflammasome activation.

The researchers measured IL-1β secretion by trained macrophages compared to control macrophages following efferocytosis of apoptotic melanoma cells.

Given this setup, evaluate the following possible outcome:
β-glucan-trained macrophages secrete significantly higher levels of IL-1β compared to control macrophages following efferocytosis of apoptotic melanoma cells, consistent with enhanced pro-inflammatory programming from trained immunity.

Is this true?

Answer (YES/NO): NO